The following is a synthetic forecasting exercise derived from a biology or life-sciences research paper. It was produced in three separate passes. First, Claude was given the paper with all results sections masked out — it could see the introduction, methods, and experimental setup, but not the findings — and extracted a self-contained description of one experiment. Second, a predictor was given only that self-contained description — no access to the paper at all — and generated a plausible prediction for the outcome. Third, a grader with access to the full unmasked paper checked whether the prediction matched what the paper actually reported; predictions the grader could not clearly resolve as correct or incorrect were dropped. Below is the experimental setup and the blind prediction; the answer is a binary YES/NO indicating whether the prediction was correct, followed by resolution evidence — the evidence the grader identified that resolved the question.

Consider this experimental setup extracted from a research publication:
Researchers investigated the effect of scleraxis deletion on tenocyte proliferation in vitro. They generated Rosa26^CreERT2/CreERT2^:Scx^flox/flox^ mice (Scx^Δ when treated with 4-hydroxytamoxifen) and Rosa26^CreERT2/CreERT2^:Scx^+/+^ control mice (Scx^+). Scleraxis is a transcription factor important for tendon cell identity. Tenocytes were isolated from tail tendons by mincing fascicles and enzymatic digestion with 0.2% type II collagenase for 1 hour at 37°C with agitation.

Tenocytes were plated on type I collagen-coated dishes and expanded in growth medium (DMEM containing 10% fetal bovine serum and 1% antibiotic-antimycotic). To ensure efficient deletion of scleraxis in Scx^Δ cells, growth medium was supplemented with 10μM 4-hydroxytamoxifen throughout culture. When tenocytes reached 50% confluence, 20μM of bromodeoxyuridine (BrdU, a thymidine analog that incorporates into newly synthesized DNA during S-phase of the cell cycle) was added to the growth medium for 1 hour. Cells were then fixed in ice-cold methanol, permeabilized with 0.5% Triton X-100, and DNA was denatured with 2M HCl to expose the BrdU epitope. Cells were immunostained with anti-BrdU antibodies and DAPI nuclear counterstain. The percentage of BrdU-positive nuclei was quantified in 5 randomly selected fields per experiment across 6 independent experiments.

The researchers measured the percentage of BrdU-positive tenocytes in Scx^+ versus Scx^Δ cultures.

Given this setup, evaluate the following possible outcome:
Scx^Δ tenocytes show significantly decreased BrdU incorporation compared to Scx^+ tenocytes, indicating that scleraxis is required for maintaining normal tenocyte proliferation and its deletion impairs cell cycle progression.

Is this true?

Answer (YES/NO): YES